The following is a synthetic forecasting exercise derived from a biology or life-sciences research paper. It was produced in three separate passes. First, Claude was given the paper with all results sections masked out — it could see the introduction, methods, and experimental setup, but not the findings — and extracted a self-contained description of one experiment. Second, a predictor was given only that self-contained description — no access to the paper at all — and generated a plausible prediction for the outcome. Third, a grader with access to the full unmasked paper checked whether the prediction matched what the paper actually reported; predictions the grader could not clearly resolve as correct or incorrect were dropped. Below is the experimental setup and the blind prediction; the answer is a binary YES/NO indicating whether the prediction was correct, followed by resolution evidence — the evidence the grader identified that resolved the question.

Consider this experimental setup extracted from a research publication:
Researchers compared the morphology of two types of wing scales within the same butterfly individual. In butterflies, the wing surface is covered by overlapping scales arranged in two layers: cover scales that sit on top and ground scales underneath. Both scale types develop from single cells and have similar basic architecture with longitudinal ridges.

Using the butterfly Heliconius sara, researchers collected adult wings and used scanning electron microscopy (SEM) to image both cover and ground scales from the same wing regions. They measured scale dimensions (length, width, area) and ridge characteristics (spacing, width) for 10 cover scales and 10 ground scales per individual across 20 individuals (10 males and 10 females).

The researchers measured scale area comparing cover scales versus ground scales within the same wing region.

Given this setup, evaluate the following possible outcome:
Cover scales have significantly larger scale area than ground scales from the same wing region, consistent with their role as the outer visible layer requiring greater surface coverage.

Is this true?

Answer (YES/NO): NO